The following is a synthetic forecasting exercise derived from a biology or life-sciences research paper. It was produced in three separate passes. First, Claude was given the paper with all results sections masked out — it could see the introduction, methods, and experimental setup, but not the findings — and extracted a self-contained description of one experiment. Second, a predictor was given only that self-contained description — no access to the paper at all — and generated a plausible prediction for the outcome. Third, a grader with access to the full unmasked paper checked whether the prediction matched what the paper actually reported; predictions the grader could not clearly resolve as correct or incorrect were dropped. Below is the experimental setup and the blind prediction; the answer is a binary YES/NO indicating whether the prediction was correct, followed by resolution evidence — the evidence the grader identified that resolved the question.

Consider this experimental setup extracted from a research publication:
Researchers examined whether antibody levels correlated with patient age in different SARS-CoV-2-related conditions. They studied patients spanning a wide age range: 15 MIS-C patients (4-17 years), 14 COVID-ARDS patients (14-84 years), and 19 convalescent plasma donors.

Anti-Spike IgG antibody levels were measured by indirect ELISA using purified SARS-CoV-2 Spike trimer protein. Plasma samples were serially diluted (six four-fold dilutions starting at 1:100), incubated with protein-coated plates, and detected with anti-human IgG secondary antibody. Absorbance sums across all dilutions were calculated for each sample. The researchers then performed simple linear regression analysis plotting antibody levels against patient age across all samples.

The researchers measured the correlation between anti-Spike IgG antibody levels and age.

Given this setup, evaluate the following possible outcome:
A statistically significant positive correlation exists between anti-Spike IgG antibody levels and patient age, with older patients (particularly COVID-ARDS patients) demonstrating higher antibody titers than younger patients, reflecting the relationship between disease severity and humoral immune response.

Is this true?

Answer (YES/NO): NO